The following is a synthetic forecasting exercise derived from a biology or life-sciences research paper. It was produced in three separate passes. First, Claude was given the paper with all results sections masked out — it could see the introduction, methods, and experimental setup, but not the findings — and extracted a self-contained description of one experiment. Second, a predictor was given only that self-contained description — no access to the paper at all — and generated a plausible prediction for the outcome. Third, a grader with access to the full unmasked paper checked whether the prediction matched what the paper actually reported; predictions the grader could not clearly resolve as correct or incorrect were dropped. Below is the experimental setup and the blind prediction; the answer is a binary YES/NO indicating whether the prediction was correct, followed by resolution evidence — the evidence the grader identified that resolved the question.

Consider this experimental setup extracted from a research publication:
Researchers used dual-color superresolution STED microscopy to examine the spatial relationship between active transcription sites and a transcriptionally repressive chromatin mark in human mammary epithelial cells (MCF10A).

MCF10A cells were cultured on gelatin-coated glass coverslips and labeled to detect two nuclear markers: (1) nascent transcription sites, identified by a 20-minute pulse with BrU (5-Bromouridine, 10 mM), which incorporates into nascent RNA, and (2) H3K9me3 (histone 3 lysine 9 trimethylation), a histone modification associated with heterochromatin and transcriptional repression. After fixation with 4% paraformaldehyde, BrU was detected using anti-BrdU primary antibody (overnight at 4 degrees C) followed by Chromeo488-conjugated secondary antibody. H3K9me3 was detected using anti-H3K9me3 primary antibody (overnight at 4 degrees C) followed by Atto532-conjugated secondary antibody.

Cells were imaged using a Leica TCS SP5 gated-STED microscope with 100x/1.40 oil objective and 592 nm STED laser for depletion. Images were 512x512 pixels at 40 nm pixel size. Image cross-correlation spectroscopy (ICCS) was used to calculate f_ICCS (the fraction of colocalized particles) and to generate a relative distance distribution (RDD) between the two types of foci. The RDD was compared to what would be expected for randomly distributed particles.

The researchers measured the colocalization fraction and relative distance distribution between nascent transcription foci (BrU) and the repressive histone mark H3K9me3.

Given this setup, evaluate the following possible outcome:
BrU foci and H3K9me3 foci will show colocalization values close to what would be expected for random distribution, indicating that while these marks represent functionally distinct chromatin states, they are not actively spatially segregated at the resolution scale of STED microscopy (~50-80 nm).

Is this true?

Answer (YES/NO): YES